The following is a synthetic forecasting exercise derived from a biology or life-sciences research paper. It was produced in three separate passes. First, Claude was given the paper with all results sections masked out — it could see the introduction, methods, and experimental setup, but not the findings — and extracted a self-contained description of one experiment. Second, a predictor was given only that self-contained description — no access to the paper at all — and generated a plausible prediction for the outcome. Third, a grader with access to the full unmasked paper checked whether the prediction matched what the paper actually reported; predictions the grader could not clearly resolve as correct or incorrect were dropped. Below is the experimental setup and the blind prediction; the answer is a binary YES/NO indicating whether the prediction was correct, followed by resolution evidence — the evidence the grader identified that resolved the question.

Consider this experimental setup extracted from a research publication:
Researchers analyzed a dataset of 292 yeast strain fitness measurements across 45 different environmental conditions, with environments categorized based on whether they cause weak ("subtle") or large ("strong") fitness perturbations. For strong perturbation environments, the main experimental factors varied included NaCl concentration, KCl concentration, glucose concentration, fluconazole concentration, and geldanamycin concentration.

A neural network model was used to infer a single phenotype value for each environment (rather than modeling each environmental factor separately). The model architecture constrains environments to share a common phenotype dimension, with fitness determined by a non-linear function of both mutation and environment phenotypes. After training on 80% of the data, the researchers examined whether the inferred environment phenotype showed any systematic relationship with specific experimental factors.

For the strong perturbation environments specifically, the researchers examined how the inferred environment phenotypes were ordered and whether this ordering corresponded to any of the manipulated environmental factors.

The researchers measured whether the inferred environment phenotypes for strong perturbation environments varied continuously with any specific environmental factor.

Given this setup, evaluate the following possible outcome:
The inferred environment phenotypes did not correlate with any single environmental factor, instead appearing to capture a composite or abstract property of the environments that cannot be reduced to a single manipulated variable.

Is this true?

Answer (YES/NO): NO